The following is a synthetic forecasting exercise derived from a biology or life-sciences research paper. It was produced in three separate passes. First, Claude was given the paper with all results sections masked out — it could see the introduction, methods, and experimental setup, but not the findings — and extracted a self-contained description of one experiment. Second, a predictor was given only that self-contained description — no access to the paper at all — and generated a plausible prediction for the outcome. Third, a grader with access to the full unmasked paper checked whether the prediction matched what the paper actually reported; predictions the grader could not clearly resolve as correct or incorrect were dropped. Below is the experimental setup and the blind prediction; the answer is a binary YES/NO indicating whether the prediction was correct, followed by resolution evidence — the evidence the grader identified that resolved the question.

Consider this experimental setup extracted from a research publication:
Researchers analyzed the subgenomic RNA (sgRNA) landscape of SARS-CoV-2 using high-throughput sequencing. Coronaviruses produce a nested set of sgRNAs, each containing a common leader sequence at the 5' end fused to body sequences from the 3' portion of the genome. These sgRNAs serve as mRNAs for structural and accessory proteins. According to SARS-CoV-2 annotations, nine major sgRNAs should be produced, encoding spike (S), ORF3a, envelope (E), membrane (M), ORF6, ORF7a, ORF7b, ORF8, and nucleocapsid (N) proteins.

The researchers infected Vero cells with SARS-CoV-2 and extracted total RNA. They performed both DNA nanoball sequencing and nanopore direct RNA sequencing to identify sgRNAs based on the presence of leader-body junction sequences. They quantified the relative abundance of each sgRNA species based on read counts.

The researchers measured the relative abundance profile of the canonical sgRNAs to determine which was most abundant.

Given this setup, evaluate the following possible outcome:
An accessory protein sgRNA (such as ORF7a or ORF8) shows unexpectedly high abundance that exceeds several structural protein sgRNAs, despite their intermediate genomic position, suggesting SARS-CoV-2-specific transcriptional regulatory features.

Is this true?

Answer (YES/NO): NO